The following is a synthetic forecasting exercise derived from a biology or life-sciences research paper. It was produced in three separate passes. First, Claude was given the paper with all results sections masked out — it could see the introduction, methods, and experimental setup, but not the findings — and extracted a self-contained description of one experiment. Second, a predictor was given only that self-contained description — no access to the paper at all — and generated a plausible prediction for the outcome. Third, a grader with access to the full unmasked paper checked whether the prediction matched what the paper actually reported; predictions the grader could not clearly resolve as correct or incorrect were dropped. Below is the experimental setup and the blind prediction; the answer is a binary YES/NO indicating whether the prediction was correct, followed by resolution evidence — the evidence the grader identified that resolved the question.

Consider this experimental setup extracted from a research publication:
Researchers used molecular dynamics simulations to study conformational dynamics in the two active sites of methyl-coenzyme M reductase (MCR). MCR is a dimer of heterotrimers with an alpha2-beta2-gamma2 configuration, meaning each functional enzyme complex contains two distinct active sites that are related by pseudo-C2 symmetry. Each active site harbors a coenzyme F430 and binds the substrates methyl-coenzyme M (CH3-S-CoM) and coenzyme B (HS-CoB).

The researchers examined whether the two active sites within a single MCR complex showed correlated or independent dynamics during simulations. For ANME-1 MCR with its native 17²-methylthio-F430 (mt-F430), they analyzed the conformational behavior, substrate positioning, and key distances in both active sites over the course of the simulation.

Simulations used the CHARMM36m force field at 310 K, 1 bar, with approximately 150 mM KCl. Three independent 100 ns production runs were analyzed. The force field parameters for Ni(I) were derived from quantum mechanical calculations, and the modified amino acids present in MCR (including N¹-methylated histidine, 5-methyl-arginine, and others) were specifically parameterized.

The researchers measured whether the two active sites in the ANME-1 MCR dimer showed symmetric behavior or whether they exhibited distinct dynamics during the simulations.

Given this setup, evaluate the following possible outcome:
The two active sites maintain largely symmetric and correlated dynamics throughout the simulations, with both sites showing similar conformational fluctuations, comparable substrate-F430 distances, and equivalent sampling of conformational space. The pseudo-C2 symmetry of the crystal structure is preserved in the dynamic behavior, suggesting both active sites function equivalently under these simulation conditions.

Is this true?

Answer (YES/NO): YES